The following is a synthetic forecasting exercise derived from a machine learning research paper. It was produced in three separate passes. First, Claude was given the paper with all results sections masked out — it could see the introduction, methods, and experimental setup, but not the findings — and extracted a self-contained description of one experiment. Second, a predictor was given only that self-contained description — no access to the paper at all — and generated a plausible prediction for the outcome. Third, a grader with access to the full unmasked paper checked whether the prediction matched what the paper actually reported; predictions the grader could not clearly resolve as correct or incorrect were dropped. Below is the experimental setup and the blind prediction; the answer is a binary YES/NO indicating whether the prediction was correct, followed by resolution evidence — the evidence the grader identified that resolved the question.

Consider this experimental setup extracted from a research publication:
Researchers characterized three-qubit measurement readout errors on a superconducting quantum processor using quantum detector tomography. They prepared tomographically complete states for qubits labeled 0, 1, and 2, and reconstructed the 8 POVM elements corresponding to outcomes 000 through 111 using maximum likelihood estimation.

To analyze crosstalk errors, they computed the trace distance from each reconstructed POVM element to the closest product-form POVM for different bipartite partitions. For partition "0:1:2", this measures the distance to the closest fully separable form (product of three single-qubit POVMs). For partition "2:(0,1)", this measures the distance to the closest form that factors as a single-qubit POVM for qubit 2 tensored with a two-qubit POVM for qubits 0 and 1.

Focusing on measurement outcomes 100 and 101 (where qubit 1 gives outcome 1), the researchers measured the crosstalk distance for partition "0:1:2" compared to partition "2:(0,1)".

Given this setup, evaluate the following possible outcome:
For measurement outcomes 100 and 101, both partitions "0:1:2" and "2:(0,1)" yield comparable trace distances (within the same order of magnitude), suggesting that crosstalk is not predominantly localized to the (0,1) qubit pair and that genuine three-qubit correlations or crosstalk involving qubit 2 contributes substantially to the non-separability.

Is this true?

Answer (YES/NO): NO